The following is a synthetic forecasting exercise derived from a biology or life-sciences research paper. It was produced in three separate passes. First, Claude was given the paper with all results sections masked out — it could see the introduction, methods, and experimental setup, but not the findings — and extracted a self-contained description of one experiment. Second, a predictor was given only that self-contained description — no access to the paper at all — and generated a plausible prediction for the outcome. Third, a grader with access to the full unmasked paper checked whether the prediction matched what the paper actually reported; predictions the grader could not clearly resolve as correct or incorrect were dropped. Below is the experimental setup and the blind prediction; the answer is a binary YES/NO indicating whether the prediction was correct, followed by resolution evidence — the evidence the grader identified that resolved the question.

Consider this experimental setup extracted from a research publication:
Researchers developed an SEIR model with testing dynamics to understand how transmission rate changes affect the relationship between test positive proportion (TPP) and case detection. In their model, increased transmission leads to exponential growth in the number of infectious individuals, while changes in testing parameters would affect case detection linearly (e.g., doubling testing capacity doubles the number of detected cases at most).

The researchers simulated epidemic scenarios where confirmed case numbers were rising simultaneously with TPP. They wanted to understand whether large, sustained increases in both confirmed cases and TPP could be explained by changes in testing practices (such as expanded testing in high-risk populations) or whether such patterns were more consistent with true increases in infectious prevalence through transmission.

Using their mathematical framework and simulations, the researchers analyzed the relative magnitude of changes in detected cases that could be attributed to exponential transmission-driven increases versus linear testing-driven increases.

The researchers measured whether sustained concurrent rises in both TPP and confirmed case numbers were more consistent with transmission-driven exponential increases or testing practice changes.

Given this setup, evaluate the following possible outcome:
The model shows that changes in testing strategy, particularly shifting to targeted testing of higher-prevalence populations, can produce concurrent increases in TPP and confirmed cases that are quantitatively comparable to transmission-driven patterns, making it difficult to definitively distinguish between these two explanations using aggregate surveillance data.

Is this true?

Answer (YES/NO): NO